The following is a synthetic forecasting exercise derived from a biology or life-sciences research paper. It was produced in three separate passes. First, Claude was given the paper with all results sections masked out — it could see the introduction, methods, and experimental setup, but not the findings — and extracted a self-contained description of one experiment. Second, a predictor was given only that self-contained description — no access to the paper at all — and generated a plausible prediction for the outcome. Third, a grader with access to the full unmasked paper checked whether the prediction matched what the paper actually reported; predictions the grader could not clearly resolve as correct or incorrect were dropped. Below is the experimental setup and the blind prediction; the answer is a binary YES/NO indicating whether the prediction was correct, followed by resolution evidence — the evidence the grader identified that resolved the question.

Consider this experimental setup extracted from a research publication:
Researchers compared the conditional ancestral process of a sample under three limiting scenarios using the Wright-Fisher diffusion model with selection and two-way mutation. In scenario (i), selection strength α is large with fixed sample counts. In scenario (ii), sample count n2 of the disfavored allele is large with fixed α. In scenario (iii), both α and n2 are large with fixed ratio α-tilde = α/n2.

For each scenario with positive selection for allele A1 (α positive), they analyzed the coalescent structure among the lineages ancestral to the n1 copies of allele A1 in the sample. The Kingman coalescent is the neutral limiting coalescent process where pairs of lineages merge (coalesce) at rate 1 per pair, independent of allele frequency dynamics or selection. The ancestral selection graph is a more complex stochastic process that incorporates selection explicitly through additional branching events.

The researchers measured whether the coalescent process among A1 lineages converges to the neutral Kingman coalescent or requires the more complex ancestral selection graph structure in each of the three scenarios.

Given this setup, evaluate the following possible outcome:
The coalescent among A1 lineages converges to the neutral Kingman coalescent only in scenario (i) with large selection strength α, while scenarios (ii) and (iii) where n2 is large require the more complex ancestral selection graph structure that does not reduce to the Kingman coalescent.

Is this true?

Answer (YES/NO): NO